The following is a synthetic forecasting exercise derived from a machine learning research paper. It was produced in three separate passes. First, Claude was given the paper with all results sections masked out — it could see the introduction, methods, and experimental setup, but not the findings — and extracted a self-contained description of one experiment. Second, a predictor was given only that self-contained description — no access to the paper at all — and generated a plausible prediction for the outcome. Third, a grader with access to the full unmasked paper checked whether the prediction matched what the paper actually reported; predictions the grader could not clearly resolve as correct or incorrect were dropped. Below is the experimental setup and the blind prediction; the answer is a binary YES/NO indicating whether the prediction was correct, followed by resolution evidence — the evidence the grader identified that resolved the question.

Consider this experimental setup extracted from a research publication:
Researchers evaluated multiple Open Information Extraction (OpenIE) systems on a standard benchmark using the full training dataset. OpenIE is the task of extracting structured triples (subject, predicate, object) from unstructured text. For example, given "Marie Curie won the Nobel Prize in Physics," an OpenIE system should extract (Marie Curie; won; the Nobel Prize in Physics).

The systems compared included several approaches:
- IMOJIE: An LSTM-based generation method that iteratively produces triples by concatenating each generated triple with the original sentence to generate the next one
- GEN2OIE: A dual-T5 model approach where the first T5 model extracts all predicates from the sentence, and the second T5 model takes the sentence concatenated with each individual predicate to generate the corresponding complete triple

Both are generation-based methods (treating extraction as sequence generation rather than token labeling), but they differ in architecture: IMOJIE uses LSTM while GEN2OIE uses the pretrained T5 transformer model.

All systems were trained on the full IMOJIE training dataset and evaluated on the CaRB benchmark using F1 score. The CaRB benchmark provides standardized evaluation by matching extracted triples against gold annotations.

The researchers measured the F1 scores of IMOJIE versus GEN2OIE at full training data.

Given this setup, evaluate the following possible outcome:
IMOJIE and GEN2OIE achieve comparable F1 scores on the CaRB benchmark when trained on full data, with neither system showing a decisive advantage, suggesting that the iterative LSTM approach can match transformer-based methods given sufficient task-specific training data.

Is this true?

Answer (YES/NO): YES